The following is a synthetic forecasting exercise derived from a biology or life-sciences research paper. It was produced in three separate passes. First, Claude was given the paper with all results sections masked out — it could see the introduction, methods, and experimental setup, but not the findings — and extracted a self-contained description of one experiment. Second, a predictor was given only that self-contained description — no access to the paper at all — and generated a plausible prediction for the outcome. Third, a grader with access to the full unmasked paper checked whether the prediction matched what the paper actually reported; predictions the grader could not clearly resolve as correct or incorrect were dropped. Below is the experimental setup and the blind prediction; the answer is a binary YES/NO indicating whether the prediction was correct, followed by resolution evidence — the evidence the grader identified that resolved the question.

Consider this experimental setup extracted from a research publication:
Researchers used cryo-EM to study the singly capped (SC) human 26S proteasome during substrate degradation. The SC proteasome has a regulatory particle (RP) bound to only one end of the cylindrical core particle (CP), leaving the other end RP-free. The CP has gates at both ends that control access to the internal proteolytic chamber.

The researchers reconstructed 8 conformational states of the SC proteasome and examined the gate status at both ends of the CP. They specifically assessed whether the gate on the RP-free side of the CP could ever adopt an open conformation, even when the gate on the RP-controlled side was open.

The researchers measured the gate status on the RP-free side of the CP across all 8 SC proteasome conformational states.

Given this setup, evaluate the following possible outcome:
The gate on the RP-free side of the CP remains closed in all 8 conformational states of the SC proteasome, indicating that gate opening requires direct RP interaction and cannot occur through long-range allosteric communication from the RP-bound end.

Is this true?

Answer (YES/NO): YES